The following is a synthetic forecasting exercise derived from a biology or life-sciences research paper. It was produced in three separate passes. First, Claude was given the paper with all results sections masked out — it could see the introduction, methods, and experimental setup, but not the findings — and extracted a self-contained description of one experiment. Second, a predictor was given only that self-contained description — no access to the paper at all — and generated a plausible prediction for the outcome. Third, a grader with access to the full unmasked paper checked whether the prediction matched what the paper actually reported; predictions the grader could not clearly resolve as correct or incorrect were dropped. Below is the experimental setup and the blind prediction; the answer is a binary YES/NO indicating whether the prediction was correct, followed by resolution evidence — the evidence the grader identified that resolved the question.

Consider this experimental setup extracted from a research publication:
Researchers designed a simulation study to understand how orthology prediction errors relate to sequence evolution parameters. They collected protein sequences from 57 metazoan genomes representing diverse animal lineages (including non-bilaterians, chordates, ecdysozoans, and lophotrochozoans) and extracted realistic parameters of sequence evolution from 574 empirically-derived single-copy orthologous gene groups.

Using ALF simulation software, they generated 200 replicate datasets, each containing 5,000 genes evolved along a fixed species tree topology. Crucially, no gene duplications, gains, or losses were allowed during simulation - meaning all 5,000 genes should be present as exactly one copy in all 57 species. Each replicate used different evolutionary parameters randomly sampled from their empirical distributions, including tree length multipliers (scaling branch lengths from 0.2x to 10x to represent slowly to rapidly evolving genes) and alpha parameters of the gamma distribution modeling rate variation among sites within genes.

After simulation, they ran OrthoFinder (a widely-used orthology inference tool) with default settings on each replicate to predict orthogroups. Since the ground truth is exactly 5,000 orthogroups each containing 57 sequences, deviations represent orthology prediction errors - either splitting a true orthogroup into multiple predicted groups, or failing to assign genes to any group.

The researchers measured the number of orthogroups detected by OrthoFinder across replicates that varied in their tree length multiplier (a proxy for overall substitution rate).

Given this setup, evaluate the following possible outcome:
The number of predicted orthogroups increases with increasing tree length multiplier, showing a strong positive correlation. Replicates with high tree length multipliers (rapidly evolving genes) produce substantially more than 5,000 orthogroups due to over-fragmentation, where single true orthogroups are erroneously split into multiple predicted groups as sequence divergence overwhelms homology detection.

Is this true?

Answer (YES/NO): YES